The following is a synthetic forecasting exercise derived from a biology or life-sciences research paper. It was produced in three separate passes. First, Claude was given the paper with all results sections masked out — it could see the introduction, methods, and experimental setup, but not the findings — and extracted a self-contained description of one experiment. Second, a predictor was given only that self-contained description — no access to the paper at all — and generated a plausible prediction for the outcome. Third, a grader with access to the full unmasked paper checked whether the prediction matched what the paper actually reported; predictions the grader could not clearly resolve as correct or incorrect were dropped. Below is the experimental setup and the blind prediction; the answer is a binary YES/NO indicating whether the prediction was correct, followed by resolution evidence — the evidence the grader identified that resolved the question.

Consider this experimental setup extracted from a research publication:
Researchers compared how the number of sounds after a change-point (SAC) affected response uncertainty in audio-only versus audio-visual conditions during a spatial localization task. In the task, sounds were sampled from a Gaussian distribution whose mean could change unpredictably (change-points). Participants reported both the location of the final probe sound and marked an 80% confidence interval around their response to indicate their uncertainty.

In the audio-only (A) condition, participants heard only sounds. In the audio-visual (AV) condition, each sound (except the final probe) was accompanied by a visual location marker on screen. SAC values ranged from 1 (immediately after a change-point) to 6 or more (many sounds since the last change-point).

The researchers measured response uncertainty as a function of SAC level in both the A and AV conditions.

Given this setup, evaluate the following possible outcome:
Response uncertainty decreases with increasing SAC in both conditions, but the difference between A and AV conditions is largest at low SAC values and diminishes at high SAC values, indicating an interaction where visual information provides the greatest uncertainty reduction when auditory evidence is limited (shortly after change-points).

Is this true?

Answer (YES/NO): NO